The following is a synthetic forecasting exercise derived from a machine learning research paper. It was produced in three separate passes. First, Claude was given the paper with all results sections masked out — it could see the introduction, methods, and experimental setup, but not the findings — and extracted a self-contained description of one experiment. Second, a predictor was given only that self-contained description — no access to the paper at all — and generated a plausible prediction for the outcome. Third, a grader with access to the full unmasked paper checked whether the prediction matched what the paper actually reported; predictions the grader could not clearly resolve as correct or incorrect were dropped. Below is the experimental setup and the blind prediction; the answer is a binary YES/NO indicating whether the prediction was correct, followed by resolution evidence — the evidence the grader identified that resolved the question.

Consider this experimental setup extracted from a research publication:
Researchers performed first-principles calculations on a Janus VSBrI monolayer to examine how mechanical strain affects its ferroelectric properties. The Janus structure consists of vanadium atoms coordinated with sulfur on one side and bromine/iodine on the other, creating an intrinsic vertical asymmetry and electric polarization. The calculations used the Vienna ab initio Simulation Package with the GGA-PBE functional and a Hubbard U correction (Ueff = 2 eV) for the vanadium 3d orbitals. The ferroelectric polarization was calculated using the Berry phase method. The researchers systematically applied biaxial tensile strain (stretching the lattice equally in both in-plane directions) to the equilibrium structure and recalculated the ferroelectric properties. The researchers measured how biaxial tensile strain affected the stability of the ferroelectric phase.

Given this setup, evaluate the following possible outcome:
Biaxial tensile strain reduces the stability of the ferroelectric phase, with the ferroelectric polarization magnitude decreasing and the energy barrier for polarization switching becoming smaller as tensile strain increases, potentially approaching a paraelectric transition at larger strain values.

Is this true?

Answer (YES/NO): NO